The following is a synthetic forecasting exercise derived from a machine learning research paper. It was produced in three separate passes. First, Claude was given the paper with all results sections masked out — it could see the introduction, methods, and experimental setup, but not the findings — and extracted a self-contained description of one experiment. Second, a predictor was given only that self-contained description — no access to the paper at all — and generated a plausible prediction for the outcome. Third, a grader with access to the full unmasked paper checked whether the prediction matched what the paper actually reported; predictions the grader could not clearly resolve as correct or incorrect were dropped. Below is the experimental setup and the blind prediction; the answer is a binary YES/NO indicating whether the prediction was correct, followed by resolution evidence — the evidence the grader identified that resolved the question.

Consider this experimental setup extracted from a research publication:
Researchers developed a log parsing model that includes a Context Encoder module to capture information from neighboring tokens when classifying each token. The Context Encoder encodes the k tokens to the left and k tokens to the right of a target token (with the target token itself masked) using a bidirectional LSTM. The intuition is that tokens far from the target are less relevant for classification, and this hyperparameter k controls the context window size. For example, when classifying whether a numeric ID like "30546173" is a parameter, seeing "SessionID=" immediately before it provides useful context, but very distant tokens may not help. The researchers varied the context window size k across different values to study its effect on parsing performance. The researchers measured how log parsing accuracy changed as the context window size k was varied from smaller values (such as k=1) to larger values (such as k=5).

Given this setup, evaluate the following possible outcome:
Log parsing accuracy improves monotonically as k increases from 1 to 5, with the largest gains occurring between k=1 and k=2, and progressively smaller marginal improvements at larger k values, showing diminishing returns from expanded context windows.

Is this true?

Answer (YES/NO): NO